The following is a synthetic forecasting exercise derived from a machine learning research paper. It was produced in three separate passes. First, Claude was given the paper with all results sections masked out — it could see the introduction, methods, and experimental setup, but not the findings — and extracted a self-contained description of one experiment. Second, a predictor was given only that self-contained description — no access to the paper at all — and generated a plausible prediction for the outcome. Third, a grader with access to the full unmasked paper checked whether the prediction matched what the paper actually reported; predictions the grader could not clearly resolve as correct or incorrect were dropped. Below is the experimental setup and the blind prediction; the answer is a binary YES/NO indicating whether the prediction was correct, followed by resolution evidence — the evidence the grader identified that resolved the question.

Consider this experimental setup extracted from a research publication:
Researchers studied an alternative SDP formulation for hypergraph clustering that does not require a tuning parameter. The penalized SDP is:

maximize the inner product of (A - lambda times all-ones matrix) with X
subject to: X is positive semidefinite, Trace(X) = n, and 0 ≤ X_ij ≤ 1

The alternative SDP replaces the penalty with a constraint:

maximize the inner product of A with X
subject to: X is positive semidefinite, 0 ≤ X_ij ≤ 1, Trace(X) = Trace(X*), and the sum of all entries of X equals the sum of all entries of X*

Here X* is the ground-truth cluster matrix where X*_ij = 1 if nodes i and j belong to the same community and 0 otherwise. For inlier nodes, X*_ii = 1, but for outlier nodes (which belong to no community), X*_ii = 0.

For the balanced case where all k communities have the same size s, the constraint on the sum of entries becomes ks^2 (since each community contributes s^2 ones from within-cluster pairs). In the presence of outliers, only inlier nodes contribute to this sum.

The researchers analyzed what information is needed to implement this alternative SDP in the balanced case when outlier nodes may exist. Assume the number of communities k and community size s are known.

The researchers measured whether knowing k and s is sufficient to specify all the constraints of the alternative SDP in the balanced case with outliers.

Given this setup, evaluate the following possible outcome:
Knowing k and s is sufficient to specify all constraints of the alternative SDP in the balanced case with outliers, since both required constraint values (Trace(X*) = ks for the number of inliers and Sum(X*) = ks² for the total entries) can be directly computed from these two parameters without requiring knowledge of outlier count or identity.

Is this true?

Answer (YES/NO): YES